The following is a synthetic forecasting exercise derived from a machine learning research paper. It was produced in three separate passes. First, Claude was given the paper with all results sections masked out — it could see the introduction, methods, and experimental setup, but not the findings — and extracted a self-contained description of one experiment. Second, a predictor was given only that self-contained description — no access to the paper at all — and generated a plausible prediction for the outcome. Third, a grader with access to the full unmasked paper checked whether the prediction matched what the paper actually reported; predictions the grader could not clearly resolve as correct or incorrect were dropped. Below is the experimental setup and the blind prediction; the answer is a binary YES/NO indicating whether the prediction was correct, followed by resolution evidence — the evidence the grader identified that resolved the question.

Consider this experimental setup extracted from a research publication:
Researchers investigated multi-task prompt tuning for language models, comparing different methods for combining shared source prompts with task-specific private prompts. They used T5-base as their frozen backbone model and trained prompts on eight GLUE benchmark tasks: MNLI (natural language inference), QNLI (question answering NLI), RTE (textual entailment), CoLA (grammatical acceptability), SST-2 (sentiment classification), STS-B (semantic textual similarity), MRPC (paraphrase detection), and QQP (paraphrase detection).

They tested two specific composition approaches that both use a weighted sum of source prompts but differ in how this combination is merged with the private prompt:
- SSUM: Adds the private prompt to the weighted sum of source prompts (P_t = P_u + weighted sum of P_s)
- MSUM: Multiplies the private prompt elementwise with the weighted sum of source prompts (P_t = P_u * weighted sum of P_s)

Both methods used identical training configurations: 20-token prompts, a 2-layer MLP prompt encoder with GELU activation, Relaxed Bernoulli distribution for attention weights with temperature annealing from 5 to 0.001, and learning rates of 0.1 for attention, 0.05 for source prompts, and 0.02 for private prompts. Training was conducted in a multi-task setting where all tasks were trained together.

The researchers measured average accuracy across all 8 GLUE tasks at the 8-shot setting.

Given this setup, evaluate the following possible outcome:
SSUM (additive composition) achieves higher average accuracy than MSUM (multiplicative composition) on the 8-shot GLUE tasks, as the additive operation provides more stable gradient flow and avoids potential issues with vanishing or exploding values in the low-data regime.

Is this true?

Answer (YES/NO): NO